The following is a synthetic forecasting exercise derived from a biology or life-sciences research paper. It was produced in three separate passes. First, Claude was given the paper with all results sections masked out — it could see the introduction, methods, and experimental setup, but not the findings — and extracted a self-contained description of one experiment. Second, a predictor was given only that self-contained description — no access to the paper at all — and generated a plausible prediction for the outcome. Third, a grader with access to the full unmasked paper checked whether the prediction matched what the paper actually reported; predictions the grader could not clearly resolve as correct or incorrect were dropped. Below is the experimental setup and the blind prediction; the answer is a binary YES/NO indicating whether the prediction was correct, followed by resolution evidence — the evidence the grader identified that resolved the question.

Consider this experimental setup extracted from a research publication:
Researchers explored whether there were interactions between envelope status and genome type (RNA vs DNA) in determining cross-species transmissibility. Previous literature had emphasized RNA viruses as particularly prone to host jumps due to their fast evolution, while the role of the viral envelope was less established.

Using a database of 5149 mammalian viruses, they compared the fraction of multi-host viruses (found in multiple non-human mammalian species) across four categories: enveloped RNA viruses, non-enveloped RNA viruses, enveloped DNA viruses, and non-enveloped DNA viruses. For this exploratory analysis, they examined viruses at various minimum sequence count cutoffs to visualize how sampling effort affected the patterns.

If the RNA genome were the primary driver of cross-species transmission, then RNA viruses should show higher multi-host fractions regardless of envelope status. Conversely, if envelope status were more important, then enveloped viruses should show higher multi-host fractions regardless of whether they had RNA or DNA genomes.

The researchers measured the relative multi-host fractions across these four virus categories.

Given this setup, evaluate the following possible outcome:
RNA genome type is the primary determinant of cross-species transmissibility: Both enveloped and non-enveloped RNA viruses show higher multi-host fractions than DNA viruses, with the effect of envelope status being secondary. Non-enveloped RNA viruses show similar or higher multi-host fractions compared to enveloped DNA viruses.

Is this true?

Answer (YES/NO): NO